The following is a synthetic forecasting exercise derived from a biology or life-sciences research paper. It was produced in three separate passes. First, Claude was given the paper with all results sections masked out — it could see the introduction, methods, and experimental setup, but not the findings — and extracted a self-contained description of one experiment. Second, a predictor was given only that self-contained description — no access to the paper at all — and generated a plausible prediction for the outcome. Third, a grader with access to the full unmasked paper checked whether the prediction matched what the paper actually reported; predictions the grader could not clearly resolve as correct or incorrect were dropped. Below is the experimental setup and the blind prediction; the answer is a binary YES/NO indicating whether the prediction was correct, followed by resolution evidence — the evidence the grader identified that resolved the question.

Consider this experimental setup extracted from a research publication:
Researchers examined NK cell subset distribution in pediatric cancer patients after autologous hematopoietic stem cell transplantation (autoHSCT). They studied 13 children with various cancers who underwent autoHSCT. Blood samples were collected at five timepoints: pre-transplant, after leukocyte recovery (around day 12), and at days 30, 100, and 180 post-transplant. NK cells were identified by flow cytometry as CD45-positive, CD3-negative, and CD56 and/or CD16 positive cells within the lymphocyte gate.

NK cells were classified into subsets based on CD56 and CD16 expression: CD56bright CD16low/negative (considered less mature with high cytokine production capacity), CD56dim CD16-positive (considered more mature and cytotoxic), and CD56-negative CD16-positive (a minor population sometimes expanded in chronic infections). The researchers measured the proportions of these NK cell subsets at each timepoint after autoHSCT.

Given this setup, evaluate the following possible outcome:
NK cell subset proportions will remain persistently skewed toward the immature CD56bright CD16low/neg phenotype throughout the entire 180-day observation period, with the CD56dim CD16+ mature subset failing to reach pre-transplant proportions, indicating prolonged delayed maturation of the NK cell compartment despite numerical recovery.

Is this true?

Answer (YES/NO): NO